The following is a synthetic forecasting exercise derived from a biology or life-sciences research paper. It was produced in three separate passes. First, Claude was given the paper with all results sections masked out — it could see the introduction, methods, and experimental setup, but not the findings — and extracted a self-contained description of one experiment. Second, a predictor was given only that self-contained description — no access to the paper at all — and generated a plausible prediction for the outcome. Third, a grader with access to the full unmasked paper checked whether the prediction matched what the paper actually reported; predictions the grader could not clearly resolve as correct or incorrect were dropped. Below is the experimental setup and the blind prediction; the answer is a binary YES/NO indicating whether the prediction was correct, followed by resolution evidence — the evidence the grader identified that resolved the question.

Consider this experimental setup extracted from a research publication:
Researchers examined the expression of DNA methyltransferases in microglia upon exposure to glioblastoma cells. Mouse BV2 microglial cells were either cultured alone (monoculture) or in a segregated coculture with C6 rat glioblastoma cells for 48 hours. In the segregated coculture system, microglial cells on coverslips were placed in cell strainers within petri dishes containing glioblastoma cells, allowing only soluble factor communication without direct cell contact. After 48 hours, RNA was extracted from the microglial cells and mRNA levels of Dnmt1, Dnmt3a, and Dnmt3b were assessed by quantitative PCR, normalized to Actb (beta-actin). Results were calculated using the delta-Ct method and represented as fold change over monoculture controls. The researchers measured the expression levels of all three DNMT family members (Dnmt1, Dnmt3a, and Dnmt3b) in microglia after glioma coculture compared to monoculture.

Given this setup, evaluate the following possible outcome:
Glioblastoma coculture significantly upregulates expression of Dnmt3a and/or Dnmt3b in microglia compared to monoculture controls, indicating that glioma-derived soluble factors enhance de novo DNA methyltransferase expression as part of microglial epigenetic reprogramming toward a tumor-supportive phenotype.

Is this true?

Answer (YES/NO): YES